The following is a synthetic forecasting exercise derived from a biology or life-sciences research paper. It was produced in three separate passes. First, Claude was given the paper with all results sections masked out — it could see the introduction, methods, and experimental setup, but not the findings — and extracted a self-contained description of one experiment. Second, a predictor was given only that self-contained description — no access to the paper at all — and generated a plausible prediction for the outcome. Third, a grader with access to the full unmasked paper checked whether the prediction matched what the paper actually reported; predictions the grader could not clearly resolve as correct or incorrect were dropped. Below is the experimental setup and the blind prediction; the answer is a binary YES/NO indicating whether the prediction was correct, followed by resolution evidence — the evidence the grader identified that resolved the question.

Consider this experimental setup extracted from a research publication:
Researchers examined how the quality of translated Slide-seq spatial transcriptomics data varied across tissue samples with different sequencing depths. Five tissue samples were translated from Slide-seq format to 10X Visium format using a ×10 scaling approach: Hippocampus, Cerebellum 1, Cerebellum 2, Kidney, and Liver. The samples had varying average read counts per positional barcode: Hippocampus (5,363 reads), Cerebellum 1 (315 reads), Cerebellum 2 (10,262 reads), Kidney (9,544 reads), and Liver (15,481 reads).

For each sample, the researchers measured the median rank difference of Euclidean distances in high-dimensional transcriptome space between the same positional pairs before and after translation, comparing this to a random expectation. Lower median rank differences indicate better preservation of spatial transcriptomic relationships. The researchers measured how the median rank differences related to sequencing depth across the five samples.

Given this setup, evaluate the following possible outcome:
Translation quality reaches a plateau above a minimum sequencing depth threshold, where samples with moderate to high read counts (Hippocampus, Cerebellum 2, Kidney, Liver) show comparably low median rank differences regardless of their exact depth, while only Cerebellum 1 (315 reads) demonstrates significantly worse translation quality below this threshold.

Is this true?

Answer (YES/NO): NO